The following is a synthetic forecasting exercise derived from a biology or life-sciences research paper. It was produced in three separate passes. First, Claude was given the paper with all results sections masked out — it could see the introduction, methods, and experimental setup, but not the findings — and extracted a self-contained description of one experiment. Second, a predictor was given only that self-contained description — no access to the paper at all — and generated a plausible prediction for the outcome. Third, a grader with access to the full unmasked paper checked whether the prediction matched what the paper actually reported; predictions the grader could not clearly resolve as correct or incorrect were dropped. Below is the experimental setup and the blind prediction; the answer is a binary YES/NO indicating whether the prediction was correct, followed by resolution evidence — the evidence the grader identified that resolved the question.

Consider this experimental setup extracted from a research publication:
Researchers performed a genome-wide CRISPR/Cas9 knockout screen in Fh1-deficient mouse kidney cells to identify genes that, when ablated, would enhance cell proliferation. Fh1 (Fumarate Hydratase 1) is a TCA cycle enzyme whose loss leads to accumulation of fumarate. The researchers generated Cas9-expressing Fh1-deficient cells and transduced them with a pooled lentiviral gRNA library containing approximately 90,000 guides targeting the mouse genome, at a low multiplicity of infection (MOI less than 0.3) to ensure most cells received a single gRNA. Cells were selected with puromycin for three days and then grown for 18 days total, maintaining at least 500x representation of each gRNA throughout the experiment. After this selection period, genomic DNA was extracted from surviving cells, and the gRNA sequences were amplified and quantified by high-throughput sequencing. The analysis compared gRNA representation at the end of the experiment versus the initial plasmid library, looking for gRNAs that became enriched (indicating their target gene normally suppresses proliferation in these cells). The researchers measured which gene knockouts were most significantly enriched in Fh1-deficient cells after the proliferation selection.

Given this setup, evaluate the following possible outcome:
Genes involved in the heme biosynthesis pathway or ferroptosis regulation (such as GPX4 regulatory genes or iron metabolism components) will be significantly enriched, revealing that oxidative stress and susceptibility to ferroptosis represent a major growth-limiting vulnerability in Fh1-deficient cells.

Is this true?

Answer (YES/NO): NO